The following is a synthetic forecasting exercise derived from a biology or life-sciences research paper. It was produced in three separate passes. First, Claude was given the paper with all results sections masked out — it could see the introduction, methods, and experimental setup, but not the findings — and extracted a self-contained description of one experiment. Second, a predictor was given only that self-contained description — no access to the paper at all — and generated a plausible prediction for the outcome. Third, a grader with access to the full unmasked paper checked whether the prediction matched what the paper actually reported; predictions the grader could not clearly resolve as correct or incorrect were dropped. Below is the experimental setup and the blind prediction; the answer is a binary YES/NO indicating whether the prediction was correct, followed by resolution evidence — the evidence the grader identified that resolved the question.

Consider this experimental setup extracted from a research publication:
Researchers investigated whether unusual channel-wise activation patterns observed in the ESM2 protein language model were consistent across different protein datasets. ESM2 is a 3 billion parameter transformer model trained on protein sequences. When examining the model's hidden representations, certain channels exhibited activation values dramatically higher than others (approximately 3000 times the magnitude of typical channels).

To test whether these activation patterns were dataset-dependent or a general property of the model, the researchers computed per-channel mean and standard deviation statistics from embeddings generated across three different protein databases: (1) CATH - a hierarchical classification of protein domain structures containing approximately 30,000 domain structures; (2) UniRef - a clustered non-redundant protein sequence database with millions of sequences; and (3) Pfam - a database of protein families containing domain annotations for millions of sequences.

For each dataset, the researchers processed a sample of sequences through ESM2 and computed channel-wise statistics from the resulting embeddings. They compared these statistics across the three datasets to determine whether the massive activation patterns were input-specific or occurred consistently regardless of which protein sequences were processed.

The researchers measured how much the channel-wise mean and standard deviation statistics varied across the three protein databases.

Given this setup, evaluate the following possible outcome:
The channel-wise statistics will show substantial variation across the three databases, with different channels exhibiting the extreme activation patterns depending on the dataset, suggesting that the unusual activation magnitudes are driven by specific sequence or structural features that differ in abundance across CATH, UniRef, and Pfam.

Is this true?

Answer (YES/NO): NO